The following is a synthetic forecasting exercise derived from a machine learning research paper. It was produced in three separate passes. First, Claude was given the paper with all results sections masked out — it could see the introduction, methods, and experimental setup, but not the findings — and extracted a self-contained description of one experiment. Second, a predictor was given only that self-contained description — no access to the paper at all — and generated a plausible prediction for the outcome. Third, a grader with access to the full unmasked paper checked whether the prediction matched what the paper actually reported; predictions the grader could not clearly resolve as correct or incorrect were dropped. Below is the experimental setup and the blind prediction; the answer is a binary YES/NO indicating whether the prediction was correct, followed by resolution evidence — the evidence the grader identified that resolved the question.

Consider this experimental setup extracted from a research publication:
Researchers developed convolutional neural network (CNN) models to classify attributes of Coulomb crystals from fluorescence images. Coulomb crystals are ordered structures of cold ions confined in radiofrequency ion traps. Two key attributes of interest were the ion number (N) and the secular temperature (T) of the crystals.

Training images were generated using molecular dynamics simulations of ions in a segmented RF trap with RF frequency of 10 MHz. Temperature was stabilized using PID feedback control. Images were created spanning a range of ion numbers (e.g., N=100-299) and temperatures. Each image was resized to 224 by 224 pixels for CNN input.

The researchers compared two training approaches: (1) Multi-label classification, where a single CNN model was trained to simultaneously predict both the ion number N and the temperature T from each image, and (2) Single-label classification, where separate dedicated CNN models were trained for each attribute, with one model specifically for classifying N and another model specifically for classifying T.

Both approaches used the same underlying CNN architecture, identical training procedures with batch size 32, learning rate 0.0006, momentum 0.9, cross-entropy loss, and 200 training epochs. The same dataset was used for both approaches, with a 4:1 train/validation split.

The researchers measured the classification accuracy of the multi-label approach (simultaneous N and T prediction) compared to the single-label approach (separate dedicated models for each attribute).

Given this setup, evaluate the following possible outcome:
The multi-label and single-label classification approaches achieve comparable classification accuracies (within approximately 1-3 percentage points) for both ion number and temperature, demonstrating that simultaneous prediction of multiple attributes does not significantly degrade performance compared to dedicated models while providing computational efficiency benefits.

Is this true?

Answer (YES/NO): NO